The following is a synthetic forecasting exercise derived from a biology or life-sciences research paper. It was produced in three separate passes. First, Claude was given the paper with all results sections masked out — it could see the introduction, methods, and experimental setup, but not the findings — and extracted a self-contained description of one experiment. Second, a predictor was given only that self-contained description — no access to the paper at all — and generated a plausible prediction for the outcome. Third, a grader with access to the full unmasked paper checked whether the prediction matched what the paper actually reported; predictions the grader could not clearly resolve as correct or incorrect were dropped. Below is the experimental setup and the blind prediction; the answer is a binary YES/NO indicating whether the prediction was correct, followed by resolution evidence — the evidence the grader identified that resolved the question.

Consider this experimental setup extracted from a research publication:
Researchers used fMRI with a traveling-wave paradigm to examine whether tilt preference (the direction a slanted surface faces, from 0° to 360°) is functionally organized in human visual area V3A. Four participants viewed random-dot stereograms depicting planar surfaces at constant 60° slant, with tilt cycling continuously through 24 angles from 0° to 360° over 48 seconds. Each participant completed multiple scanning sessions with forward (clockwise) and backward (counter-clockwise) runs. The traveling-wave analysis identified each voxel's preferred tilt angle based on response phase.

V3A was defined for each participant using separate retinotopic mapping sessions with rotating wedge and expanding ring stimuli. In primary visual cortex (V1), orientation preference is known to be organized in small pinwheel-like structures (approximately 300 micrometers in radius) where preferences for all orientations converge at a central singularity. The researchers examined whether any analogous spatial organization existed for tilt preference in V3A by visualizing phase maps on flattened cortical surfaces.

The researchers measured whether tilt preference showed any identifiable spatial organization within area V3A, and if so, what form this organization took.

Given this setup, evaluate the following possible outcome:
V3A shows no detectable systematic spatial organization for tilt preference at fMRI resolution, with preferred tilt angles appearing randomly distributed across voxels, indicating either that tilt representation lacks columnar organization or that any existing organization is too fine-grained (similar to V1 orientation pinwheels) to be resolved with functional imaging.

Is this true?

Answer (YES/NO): NO